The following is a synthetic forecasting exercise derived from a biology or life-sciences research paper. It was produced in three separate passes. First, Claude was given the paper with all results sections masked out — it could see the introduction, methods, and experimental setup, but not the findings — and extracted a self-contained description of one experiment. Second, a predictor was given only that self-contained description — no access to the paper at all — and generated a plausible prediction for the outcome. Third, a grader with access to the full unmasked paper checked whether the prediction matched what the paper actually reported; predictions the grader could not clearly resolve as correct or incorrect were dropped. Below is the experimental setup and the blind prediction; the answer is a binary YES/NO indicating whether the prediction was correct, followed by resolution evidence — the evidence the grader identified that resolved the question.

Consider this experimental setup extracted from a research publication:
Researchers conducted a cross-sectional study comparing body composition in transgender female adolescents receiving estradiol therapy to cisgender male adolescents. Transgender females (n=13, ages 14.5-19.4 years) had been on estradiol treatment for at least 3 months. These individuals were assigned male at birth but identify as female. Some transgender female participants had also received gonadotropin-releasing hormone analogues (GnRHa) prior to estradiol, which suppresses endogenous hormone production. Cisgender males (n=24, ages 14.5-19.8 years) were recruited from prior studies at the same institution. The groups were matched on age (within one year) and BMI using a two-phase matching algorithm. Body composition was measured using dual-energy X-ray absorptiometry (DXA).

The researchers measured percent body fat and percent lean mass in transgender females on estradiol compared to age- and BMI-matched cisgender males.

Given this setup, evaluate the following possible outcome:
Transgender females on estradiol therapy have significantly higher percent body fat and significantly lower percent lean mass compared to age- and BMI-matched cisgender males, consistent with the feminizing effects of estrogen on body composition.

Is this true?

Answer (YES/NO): YES